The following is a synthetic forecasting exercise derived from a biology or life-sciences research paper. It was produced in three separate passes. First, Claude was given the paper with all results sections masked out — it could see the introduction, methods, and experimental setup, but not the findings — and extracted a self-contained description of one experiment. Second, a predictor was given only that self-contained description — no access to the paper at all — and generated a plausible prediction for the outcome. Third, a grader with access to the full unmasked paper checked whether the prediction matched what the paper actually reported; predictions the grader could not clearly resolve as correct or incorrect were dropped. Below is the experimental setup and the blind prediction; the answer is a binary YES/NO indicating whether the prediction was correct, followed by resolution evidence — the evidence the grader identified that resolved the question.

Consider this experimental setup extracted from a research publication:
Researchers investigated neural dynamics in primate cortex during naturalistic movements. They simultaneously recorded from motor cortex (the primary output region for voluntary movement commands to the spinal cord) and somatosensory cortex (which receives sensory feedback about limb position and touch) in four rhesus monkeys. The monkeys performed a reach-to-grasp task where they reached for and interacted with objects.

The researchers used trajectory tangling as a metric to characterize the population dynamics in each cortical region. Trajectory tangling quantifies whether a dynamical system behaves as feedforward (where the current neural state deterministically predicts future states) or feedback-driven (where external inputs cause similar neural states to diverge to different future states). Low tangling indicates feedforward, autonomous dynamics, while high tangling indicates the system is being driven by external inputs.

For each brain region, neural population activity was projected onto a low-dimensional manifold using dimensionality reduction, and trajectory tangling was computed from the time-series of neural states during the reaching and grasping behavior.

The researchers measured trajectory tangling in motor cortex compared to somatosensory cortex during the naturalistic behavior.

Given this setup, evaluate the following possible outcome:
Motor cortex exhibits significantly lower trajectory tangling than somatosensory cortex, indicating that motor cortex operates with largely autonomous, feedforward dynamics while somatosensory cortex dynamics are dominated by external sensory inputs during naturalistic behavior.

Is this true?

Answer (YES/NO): YES